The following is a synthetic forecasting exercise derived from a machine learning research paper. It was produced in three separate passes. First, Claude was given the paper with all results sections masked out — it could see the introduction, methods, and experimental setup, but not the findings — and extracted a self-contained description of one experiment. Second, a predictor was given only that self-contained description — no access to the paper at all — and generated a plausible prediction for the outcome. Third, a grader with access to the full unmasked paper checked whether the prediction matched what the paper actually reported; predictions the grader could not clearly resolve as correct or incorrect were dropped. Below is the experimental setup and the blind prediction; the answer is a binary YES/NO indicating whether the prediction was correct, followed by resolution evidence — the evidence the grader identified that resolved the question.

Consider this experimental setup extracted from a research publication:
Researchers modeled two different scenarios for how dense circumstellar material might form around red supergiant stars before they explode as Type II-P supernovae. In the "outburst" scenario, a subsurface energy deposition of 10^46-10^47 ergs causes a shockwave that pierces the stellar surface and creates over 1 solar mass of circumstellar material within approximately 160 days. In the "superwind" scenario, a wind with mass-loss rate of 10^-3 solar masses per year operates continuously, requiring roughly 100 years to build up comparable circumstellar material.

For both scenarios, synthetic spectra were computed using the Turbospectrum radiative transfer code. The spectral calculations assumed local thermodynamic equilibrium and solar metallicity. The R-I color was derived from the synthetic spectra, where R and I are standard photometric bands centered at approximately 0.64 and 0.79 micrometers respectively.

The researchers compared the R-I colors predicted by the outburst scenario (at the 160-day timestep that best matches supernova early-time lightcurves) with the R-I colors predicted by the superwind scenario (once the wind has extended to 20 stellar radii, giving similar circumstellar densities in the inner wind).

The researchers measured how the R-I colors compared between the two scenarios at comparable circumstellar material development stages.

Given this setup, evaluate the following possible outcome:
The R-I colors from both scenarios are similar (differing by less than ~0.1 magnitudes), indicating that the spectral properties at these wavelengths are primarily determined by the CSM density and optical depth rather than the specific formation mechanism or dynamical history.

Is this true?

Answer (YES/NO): NO